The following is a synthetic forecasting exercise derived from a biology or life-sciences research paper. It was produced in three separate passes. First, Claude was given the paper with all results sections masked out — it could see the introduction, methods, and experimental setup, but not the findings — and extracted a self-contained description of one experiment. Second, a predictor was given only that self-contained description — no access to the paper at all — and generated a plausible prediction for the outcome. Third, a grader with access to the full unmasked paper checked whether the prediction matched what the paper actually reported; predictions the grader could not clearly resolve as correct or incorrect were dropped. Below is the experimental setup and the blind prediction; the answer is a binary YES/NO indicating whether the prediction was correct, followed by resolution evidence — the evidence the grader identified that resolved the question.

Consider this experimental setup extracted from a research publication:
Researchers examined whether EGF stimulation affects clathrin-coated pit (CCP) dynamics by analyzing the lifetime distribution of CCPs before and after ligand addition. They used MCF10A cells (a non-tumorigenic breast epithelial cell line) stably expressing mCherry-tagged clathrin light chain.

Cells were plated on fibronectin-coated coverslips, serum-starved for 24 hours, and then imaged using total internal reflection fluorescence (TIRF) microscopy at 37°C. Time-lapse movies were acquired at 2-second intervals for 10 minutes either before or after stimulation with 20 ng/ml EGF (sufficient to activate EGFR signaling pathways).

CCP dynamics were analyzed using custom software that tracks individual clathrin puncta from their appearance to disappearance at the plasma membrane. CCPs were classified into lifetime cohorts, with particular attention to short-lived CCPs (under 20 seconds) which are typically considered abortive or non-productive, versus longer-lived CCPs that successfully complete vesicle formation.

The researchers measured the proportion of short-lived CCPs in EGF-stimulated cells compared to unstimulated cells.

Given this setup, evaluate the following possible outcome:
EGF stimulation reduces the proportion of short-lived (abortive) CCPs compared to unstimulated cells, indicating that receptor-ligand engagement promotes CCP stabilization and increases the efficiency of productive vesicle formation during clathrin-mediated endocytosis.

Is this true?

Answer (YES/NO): NO